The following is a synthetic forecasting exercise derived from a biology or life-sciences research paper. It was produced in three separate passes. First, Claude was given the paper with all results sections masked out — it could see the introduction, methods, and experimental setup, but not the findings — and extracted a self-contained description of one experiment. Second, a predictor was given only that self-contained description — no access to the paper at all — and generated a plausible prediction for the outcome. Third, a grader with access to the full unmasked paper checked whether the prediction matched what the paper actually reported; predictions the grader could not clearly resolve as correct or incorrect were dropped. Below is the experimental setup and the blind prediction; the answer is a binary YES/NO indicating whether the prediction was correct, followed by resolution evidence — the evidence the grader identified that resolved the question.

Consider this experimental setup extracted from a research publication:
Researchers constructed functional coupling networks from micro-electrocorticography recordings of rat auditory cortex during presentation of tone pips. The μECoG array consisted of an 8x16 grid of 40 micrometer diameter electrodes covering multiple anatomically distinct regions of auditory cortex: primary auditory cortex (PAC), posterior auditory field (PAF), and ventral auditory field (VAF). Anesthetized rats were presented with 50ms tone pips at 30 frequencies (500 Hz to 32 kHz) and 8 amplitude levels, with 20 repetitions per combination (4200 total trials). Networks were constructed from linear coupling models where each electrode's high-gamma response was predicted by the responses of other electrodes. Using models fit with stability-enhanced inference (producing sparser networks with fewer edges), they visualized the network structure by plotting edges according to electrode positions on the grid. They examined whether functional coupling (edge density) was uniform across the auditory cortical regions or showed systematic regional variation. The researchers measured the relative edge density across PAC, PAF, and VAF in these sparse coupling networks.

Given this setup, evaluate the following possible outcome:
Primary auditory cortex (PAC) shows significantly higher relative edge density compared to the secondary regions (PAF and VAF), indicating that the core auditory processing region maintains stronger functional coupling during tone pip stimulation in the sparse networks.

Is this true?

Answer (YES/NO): YES